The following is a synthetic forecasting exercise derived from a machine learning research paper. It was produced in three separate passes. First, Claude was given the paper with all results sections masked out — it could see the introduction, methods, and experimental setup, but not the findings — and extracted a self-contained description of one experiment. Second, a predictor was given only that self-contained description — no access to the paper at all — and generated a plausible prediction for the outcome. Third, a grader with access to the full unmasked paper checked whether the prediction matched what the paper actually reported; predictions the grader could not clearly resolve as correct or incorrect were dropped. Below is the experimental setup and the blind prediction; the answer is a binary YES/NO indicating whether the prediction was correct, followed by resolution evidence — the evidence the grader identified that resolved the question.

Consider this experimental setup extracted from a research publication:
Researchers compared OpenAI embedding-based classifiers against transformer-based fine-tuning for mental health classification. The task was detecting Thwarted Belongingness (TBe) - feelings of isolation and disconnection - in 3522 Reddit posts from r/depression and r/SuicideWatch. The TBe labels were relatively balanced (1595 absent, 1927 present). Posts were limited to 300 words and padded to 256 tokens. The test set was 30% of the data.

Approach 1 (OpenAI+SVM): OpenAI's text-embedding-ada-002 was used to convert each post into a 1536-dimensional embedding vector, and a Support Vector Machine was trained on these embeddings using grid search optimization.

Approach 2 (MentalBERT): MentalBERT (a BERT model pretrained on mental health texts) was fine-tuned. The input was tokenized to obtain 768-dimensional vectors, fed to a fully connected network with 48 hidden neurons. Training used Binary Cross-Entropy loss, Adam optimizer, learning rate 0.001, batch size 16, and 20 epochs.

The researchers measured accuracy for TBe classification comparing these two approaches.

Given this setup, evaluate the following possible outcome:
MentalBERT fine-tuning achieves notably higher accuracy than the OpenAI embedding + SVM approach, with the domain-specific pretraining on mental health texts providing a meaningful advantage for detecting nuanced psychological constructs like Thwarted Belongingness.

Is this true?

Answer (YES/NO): NO